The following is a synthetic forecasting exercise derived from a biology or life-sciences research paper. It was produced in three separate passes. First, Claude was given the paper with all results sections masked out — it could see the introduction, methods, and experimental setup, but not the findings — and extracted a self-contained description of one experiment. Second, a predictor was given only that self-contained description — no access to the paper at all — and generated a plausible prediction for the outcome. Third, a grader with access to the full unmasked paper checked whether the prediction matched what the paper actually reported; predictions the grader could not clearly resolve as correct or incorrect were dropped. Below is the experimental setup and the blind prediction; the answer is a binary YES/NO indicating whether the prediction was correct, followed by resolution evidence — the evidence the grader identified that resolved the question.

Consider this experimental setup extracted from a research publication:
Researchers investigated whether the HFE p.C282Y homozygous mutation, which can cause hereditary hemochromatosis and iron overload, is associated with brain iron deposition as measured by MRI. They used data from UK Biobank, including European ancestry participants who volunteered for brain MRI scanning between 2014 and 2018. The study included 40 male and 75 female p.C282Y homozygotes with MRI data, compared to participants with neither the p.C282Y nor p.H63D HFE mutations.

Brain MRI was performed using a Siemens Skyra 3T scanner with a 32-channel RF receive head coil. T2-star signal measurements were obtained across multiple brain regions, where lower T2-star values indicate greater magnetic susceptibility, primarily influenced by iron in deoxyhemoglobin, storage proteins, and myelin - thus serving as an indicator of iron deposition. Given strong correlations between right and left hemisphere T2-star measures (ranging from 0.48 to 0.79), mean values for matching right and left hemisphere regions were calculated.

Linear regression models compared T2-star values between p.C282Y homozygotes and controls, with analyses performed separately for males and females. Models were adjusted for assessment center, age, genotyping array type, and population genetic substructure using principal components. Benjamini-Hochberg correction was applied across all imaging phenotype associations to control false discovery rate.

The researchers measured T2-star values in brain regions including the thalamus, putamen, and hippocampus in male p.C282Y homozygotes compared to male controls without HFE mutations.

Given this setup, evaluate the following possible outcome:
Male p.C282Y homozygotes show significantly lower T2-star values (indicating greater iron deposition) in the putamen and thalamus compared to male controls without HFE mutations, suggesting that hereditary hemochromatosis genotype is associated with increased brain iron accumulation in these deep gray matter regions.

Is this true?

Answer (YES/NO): YES